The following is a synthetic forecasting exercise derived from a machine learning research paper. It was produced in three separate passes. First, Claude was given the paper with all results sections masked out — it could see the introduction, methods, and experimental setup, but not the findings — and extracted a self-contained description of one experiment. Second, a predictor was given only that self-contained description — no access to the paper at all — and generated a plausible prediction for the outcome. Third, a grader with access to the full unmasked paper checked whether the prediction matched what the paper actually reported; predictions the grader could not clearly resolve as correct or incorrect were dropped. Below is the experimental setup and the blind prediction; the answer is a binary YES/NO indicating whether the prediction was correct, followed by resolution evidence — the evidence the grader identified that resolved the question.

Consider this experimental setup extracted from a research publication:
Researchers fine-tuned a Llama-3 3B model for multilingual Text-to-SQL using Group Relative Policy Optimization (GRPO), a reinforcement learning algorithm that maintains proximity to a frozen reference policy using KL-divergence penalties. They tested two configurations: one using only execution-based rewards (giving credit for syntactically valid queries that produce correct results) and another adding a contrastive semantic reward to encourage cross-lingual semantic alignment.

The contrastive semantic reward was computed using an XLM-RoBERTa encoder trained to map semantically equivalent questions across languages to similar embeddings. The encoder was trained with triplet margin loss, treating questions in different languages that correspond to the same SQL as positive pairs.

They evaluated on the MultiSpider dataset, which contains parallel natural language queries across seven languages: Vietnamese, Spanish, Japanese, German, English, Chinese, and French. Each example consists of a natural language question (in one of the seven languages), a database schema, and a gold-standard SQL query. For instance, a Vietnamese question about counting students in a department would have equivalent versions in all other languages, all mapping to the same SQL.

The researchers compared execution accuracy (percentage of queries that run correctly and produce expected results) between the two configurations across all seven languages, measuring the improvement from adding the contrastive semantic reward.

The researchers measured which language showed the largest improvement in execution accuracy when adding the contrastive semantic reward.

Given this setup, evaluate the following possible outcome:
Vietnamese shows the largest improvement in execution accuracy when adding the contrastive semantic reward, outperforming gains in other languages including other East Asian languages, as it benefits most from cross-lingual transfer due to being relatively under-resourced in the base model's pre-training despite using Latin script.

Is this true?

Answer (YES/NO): NO